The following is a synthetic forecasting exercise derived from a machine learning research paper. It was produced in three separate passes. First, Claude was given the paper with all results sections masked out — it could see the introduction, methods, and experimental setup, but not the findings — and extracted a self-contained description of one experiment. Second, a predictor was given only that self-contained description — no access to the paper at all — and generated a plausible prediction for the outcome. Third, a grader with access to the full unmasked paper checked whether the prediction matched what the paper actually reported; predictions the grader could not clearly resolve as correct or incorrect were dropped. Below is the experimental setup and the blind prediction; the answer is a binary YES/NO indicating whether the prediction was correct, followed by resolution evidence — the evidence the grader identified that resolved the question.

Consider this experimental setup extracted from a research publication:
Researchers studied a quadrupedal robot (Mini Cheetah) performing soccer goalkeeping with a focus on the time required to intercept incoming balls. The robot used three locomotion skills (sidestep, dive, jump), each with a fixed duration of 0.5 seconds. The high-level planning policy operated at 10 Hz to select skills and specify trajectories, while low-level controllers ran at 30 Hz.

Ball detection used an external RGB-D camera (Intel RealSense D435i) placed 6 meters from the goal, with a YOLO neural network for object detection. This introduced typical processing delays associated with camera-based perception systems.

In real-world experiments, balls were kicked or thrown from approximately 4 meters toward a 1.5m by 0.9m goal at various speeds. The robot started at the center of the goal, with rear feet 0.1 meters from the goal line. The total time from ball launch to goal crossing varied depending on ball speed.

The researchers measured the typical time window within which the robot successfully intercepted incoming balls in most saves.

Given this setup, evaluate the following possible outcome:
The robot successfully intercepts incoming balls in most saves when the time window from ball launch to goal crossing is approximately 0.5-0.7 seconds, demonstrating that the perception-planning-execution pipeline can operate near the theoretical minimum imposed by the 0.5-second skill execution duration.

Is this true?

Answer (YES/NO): NO